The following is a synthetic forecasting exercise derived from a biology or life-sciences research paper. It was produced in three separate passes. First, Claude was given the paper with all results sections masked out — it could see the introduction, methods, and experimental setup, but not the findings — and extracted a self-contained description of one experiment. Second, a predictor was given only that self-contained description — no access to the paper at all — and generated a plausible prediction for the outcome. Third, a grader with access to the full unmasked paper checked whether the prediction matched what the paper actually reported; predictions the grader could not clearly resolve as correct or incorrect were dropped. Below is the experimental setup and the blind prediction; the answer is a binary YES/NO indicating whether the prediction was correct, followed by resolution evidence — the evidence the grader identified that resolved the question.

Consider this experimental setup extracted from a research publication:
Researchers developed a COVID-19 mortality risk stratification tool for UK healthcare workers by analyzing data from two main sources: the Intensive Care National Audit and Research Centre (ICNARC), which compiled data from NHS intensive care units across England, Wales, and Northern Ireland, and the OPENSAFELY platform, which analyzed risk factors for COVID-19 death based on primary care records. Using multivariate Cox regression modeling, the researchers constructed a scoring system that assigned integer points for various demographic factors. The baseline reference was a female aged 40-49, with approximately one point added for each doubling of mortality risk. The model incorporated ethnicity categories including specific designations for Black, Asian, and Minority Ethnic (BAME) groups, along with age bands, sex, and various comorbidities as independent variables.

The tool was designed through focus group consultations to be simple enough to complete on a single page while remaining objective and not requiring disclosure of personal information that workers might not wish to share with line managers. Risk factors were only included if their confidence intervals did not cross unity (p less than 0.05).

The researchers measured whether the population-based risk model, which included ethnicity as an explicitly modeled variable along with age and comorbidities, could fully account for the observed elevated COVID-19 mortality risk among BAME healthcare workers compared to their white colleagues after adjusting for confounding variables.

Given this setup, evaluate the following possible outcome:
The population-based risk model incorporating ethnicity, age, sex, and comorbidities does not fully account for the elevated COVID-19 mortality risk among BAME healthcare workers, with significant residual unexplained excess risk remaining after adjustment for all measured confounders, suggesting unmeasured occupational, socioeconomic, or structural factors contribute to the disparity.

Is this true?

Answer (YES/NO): YES